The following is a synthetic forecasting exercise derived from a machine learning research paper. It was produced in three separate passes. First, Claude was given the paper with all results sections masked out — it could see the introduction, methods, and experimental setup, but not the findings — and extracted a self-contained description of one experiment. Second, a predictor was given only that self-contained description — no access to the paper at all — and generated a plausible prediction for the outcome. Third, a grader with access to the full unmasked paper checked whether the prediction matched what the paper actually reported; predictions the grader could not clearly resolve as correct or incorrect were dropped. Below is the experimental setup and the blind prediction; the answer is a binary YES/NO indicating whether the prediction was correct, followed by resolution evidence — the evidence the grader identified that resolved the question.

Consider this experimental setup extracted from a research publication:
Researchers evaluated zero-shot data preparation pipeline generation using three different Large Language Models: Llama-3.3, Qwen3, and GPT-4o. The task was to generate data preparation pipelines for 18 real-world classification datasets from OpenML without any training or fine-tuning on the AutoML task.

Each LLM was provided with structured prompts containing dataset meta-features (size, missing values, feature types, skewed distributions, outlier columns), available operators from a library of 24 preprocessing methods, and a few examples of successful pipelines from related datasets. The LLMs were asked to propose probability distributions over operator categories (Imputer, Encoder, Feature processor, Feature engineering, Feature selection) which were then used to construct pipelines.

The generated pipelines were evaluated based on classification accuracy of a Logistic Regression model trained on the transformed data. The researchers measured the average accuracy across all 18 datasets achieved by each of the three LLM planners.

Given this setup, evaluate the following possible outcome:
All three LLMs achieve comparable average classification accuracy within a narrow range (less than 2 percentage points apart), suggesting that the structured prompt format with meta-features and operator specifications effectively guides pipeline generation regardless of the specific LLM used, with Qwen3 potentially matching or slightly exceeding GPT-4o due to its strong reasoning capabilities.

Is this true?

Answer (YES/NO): NO